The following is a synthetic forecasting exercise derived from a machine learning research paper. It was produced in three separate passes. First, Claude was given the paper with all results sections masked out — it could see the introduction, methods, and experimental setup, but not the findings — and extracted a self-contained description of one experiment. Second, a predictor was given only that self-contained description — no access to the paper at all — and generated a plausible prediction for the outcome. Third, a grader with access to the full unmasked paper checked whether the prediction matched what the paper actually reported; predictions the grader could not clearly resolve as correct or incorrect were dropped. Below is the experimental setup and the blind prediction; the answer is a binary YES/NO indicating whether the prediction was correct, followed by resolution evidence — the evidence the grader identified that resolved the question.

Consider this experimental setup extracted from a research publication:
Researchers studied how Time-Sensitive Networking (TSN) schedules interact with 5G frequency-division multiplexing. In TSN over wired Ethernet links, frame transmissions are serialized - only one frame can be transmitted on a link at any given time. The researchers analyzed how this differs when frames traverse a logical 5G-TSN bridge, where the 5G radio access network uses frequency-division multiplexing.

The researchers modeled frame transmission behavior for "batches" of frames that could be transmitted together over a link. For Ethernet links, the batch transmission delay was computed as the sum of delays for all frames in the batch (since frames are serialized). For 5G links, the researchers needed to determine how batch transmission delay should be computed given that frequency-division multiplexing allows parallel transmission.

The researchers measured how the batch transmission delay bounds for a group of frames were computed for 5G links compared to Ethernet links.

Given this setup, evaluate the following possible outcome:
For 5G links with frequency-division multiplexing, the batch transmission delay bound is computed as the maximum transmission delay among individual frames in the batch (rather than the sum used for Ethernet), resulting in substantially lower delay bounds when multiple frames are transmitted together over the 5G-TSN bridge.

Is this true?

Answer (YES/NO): YES